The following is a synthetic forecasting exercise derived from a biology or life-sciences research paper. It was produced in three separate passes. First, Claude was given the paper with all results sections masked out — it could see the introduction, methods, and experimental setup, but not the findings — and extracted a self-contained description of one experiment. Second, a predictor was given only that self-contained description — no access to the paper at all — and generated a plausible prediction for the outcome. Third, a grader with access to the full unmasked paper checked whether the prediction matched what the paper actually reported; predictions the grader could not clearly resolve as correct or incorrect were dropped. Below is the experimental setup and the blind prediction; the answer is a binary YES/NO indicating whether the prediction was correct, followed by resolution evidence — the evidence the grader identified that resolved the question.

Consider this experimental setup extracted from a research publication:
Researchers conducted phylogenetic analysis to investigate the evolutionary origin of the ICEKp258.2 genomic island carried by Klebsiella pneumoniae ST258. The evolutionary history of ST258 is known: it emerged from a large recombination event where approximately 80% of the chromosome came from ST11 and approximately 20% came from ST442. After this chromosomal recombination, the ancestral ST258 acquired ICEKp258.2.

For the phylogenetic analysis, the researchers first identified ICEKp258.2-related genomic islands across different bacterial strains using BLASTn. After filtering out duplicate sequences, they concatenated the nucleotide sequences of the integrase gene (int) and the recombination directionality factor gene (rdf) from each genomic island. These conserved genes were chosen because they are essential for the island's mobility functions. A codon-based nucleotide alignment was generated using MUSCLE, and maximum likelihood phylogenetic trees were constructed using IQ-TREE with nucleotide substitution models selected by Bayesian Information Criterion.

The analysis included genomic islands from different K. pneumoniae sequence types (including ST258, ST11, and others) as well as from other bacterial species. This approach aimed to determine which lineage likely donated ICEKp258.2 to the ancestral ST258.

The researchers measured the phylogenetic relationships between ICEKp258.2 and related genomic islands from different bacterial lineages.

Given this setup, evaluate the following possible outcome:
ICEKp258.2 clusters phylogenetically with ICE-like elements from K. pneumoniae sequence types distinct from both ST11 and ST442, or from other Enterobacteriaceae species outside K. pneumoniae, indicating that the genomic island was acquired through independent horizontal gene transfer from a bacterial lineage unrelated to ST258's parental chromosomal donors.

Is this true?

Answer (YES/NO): NO